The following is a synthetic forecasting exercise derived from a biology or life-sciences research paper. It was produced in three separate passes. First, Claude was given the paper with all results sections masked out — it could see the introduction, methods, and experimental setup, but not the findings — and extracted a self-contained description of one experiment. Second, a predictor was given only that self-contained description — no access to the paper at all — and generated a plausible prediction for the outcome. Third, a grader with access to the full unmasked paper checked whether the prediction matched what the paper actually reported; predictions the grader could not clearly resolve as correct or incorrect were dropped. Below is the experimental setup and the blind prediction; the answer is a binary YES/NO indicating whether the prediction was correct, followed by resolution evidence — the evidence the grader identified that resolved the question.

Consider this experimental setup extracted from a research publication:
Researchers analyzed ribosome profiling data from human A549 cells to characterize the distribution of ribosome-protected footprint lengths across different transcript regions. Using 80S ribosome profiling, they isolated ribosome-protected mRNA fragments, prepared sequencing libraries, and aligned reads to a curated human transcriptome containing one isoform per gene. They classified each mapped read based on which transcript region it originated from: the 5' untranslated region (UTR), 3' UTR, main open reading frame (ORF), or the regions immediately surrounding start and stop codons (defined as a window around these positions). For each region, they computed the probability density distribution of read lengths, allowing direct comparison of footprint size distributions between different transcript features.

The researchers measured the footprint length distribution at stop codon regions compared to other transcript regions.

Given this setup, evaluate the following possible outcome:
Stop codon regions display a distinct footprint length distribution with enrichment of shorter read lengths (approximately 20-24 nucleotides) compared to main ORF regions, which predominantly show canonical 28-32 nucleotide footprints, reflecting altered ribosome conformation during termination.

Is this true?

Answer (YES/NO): NO